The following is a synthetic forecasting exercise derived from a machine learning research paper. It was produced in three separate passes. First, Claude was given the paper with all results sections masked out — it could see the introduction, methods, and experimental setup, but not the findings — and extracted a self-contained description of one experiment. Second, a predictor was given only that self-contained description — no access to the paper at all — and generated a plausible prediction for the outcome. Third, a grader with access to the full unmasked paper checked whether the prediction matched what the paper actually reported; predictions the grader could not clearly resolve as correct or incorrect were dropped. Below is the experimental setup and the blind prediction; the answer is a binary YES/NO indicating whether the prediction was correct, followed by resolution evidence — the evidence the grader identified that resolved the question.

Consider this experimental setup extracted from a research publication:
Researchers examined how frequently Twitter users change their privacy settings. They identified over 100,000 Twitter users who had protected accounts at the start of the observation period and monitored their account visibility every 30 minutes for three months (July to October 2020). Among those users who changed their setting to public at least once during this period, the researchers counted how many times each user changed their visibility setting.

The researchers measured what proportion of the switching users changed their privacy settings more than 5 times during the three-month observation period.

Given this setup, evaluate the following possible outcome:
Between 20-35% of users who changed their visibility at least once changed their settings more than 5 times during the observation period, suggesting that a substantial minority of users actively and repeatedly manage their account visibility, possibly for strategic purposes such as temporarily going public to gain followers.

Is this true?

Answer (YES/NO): NO